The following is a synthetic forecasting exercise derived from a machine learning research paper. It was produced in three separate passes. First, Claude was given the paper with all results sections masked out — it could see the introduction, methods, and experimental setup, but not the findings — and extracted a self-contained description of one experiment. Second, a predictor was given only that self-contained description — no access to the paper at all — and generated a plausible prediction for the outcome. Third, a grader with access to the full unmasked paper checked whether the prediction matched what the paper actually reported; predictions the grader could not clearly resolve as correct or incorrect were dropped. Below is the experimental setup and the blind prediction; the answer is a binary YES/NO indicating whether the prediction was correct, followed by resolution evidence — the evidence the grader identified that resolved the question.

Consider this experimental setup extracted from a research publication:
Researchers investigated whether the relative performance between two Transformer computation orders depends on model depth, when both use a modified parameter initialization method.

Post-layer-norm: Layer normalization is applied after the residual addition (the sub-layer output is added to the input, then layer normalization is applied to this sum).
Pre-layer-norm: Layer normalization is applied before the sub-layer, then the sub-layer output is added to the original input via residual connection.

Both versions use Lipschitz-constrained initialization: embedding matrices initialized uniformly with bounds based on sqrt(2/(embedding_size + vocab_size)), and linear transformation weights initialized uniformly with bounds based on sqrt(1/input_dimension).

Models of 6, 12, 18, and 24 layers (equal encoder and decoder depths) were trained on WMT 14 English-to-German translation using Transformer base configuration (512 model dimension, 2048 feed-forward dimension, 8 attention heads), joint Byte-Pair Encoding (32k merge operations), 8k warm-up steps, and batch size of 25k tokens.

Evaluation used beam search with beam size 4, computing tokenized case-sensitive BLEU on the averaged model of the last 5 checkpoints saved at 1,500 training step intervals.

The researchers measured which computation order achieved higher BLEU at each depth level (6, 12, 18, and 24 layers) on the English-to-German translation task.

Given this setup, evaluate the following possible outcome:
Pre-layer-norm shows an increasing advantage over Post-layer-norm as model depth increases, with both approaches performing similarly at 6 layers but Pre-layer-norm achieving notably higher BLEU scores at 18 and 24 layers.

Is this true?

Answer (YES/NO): NO